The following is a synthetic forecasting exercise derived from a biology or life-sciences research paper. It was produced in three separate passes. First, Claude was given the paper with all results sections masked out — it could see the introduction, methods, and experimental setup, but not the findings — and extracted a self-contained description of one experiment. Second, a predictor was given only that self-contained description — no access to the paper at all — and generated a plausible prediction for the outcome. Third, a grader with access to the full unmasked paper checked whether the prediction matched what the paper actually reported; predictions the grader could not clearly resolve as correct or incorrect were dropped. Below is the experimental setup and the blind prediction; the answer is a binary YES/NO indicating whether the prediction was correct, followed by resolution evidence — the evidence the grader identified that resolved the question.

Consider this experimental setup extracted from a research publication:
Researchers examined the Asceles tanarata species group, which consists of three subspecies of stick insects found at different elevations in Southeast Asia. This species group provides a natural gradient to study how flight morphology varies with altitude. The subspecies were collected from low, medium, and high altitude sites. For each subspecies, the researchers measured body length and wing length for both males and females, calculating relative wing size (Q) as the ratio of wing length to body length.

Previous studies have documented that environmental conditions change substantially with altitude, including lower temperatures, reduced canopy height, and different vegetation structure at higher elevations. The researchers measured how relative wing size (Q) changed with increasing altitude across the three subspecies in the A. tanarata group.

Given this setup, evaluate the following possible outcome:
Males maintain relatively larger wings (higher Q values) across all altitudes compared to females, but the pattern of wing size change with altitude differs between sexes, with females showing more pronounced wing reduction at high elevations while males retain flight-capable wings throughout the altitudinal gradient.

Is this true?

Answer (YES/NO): NO